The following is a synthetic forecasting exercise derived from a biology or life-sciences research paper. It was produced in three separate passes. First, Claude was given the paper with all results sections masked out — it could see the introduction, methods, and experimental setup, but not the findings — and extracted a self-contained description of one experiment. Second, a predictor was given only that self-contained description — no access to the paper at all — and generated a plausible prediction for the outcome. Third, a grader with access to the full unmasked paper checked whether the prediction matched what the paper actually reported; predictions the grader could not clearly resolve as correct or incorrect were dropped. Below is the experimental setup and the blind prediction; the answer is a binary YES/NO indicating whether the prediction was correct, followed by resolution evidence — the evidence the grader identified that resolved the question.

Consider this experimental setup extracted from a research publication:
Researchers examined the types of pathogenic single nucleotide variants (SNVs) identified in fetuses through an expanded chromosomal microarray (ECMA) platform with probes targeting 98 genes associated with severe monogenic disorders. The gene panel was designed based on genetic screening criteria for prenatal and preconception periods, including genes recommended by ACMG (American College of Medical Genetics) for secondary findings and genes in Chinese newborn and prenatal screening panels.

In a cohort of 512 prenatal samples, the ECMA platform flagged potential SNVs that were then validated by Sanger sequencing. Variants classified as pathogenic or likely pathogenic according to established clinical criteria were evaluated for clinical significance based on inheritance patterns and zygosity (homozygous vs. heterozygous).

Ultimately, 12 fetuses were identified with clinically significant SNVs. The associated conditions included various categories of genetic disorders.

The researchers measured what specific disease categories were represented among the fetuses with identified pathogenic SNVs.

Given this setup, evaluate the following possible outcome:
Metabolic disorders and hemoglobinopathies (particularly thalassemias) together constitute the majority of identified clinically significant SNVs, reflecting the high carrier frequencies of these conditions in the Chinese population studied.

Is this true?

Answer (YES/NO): NO